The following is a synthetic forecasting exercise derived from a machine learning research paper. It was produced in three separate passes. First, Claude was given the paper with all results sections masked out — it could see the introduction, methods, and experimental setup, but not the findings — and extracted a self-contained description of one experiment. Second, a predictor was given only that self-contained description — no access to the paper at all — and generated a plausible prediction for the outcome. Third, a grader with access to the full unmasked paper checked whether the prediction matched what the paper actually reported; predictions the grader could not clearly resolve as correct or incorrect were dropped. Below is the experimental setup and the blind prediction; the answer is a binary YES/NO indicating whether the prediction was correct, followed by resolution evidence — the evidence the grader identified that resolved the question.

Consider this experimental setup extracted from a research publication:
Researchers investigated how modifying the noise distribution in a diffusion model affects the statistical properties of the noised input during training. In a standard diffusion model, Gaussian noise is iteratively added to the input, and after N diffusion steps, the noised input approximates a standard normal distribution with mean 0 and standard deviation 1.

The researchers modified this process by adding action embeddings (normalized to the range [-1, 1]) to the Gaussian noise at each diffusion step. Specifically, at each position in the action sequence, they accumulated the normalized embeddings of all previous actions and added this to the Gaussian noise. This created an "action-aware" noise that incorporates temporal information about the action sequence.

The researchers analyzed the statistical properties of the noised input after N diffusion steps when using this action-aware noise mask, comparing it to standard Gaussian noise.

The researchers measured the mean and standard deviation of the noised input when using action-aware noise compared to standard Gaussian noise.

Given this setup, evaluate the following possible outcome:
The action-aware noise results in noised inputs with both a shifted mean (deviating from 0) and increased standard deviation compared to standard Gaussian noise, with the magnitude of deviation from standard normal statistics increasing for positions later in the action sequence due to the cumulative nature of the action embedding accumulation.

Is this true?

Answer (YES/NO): NO